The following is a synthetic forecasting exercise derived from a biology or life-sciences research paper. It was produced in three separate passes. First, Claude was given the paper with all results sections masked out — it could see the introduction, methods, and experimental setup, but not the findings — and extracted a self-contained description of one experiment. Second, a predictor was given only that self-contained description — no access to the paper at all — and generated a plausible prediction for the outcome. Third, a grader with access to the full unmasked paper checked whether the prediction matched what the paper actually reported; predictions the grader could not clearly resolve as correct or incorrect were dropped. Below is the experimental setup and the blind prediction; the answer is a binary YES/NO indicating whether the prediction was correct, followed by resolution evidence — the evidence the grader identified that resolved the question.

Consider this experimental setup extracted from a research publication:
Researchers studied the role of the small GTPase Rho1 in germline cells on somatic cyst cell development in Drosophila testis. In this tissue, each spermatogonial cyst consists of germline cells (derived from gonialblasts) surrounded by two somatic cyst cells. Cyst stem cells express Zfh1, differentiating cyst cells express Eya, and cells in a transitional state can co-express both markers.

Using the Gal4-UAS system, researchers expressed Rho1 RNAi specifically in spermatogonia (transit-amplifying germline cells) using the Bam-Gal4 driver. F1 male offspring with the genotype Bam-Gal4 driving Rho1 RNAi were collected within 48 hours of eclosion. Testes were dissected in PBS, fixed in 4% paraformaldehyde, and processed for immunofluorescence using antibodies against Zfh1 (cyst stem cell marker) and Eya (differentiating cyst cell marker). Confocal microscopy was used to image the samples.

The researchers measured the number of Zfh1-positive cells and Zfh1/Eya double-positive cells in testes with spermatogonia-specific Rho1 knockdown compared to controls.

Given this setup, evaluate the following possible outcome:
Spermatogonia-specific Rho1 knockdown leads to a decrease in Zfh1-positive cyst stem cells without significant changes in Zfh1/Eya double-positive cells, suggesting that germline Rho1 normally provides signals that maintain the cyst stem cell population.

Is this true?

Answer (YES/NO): NO